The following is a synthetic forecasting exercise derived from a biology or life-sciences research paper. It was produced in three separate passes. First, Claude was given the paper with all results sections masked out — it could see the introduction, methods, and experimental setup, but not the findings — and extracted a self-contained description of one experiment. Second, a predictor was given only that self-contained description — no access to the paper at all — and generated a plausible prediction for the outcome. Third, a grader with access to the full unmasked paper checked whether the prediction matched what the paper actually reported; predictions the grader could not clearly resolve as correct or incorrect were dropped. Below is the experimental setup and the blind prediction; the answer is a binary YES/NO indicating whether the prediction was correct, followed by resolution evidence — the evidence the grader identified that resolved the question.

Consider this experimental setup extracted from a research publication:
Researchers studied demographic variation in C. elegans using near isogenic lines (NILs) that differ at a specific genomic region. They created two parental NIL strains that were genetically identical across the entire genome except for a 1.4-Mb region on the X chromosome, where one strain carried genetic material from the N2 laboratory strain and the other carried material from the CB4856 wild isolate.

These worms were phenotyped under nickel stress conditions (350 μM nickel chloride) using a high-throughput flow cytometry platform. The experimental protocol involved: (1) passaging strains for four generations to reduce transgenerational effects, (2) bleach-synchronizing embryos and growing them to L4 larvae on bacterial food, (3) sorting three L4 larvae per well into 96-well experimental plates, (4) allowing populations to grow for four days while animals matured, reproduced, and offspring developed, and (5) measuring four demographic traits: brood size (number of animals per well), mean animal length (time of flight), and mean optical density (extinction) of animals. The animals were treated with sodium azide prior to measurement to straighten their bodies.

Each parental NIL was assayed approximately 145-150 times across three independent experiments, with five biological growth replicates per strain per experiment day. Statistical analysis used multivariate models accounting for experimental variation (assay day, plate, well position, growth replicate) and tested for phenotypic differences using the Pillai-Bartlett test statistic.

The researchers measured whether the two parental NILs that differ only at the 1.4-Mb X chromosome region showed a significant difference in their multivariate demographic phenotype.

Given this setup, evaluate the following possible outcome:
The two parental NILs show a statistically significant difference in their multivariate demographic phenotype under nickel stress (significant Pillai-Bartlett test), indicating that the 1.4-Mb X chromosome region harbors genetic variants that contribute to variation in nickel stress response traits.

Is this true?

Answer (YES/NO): NO